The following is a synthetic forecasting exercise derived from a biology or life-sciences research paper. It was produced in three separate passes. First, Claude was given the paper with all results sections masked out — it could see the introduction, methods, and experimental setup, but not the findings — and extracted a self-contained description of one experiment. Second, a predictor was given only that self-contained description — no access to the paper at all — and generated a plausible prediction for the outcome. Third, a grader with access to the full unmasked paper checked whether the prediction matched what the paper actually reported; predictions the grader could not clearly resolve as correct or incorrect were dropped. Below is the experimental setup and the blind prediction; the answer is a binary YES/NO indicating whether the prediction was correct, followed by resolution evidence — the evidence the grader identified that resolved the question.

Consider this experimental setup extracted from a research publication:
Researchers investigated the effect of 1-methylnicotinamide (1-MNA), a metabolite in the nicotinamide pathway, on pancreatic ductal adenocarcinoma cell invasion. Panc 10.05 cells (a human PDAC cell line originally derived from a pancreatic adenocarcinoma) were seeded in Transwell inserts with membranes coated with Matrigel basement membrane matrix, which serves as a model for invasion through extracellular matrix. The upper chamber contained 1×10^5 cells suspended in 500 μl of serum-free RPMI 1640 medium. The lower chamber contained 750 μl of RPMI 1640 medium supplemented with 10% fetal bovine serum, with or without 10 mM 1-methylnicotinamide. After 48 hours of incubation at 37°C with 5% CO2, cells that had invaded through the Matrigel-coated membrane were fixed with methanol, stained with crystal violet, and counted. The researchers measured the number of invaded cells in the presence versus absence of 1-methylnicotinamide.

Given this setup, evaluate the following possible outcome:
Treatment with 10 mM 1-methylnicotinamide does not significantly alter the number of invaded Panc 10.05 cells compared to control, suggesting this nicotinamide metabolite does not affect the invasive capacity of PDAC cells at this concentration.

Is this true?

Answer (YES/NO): NO